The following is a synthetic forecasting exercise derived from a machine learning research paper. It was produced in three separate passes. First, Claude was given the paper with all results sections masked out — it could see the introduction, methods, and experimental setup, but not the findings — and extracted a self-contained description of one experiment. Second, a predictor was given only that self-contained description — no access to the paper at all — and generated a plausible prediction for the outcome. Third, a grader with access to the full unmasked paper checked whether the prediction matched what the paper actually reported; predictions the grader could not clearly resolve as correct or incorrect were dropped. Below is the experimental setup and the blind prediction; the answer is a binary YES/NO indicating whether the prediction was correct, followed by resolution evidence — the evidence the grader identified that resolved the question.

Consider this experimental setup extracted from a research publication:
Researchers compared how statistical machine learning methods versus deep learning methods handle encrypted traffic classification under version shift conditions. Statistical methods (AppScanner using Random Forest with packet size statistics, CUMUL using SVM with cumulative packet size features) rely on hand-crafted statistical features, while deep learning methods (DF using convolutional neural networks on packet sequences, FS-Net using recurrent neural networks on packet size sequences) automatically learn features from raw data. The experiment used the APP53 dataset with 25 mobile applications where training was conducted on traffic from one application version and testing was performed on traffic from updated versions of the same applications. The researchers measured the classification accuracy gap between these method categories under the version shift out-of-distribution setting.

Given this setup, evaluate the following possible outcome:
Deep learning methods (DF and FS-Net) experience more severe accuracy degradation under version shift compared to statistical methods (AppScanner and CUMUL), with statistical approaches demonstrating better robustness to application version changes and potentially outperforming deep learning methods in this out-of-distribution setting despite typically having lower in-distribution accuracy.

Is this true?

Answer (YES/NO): NO